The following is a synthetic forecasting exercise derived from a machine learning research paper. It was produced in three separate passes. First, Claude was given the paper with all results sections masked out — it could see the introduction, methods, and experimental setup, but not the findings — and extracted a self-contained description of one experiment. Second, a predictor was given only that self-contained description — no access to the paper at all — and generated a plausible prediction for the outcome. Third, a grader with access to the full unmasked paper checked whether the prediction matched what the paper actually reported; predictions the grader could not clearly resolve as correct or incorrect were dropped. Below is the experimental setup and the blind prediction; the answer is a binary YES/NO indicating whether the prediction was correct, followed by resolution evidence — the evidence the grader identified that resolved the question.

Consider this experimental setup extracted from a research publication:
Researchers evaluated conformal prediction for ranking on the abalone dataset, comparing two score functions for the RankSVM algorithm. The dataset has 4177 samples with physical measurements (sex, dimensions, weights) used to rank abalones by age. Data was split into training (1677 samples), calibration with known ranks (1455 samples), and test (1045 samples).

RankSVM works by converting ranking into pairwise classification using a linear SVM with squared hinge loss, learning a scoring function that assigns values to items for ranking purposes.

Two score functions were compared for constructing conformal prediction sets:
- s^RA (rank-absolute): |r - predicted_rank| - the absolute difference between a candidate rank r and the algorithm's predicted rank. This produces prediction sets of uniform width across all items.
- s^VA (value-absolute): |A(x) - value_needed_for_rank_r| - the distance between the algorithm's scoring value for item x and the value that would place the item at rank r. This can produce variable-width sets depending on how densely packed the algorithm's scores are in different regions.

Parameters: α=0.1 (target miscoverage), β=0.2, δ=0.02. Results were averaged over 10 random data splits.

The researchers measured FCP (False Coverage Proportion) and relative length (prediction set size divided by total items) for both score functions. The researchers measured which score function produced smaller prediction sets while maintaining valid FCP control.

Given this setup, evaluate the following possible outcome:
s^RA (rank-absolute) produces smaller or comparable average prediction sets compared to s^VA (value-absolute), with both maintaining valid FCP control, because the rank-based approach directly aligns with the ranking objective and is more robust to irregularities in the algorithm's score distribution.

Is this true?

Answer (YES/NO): NO